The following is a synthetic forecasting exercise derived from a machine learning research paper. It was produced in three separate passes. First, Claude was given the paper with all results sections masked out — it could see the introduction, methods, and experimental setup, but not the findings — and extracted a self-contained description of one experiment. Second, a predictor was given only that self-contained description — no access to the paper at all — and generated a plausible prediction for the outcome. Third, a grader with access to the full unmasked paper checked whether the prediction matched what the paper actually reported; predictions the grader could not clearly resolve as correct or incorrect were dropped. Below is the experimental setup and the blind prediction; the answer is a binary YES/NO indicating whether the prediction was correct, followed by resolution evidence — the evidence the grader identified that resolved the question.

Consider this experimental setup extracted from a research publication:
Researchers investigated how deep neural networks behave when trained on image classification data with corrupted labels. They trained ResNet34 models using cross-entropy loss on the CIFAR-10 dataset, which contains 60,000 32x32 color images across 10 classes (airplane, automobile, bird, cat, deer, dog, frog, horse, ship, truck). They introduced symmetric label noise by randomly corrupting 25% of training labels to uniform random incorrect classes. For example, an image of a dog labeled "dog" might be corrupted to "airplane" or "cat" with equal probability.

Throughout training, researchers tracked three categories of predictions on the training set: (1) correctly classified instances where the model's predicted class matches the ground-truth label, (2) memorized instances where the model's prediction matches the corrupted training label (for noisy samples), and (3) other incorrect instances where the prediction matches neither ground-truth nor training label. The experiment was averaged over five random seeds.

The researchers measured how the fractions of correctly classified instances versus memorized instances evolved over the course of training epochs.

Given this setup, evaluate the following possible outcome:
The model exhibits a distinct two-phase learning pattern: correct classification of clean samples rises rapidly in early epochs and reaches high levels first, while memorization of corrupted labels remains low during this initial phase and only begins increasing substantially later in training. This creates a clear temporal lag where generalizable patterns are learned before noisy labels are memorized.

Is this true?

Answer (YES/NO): YES